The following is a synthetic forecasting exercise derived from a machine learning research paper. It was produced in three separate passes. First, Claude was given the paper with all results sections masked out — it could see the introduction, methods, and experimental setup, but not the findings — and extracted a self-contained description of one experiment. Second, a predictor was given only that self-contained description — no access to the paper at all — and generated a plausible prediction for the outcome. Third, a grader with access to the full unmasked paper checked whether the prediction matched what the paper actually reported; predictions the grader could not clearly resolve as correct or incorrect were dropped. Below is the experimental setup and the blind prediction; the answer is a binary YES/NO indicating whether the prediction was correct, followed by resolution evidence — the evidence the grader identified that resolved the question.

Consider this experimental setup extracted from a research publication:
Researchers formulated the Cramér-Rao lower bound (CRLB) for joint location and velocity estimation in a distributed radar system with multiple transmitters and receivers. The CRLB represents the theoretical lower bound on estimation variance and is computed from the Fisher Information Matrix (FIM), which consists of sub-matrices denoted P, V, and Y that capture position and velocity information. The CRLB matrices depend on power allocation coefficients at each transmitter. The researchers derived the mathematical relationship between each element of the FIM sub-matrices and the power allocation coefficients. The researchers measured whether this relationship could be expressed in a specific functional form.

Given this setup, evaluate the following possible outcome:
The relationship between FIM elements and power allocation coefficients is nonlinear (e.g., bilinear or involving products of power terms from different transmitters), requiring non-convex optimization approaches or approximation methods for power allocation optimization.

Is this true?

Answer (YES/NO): NO